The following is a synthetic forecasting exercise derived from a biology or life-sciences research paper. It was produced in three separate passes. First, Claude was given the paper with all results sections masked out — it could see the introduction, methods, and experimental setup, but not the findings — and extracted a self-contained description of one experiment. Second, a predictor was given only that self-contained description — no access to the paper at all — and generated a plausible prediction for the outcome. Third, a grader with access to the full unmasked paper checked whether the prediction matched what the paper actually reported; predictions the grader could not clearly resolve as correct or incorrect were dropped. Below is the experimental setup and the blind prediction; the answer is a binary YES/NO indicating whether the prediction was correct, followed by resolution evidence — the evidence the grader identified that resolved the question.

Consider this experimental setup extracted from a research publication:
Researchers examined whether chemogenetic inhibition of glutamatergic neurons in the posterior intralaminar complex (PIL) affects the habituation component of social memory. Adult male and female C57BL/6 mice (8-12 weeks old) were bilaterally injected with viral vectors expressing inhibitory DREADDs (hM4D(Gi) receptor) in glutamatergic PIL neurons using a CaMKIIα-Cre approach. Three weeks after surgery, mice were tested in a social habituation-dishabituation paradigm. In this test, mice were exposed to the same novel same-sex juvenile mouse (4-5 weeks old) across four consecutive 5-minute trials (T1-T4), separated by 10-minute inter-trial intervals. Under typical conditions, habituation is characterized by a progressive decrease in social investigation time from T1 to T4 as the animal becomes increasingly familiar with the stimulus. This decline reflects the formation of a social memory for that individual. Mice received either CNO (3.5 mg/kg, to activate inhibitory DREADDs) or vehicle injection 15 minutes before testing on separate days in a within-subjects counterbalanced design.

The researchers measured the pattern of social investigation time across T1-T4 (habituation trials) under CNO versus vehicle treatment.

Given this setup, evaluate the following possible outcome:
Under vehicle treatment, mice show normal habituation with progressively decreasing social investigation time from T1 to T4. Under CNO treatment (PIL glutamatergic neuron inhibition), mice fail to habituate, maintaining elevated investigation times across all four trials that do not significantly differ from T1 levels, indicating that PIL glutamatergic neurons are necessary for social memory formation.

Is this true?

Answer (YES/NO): NO